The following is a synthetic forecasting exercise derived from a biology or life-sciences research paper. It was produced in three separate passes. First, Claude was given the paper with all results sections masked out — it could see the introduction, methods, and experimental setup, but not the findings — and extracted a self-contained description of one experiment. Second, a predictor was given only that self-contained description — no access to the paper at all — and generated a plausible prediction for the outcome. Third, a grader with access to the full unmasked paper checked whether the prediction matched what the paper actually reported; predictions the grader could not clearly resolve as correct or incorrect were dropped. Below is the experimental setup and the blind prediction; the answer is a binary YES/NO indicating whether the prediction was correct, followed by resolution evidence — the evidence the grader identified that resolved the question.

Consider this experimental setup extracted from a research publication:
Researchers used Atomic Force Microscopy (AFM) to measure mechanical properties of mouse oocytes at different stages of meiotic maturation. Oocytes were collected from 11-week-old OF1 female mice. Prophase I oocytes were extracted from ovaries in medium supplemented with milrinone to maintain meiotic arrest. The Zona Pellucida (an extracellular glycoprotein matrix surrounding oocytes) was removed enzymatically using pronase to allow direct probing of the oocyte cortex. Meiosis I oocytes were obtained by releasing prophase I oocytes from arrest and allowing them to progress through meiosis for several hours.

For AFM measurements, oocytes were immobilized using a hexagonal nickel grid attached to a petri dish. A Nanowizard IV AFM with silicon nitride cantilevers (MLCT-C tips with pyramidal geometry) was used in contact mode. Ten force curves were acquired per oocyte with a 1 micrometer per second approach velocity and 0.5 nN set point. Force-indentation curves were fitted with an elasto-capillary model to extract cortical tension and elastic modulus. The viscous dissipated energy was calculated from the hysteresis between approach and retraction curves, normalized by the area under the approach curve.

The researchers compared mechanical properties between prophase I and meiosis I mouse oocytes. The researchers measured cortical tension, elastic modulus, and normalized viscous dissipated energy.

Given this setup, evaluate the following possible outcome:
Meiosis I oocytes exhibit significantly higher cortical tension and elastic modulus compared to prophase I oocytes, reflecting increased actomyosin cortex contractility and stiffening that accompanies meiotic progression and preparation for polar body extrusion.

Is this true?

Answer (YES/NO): NO